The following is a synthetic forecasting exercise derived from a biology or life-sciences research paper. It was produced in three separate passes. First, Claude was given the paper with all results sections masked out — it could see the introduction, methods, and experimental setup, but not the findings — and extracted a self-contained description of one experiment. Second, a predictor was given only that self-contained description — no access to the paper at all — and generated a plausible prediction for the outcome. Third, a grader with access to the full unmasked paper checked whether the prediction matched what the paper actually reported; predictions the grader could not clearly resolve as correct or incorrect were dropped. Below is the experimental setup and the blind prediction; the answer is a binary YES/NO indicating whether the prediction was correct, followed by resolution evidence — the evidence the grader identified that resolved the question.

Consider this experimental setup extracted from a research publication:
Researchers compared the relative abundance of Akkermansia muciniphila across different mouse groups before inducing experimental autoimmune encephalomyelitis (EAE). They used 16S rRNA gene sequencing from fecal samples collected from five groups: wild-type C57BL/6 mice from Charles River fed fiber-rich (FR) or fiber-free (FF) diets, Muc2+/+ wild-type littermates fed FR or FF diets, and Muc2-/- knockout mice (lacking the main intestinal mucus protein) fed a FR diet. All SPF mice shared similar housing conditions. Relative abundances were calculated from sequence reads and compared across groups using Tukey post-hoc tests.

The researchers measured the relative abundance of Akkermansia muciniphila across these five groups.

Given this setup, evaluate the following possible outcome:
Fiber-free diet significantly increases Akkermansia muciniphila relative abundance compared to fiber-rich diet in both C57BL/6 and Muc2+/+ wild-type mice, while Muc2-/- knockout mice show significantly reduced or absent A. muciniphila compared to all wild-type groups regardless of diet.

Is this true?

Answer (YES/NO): NO